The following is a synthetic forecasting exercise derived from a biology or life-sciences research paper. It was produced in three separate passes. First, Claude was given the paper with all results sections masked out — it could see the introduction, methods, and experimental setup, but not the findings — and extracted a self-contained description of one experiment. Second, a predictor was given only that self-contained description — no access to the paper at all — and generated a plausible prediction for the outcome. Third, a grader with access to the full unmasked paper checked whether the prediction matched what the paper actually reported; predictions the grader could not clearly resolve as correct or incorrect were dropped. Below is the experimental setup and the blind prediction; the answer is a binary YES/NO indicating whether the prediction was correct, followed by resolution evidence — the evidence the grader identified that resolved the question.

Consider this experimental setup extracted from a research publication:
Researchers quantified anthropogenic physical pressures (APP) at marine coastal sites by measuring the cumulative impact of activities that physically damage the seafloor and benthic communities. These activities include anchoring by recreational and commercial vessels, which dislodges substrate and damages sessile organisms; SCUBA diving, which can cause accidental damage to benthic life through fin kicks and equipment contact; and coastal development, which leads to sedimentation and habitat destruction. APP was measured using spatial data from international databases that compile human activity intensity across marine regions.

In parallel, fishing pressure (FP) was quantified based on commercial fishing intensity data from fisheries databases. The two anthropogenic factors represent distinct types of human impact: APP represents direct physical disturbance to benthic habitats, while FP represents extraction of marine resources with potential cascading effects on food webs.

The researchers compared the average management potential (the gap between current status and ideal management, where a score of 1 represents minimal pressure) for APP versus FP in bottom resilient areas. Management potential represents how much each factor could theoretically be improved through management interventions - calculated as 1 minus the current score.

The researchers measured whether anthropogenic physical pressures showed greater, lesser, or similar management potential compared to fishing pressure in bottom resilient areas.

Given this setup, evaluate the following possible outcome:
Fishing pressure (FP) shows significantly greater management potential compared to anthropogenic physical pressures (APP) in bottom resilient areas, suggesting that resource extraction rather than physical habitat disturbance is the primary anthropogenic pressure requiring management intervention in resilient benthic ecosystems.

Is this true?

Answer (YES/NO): NO